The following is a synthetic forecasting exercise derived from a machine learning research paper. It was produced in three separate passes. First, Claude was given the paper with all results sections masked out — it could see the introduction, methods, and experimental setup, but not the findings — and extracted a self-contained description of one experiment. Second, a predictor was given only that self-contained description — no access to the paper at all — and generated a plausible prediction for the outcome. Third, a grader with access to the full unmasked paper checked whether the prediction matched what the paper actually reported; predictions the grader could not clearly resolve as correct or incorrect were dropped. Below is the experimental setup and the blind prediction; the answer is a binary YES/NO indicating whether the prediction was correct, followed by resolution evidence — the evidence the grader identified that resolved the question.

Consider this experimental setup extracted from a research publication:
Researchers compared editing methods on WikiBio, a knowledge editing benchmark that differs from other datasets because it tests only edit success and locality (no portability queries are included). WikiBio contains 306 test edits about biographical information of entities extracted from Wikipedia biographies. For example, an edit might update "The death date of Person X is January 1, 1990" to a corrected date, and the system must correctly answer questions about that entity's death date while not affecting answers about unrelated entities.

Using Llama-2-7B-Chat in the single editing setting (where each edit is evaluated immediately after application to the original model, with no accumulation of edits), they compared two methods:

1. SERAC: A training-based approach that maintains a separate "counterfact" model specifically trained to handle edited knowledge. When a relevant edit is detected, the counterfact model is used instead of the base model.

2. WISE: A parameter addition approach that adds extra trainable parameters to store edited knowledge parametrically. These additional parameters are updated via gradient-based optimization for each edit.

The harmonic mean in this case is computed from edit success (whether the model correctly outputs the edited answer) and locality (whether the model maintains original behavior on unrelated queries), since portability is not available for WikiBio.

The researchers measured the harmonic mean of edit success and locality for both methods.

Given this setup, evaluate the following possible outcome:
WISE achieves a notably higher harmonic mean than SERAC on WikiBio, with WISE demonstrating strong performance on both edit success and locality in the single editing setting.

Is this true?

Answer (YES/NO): YES